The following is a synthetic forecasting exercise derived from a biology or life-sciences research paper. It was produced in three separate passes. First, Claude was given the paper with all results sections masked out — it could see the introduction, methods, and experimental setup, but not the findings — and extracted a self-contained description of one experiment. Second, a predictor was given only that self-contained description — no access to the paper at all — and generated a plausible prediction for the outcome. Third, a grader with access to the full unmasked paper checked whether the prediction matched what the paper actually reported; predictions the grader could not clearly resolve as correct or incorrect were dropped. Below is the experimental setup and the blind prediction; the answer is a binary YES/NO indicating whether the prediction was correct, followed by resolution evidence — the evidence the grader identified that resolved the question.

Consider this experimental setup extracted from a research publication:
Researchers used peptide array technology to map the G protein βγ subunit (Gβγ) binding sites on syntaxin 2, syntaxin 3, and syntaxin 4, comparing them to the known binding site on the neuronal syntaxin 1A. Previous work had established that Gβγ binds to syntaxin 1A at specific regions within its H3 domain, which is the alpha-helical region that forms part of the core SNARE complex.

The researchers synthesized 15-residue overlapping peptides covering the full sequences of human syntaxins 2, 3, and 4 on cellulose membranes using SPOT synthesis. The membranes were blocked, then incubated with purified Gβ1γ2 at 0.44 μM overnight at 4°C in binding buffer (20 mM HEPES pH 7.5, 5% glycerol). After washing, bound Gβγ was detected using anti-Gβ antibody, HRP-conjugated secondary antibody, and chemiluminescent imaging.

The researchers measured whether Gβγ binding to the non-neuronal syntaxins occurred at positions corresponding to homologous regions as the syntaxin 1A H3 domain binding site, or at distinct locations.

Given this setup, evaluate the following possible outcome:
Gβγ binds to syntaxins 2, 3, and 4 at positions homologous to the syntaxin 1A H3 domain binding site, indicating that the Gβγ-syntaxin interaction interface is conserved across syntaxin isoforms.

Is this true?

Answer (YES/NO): NO